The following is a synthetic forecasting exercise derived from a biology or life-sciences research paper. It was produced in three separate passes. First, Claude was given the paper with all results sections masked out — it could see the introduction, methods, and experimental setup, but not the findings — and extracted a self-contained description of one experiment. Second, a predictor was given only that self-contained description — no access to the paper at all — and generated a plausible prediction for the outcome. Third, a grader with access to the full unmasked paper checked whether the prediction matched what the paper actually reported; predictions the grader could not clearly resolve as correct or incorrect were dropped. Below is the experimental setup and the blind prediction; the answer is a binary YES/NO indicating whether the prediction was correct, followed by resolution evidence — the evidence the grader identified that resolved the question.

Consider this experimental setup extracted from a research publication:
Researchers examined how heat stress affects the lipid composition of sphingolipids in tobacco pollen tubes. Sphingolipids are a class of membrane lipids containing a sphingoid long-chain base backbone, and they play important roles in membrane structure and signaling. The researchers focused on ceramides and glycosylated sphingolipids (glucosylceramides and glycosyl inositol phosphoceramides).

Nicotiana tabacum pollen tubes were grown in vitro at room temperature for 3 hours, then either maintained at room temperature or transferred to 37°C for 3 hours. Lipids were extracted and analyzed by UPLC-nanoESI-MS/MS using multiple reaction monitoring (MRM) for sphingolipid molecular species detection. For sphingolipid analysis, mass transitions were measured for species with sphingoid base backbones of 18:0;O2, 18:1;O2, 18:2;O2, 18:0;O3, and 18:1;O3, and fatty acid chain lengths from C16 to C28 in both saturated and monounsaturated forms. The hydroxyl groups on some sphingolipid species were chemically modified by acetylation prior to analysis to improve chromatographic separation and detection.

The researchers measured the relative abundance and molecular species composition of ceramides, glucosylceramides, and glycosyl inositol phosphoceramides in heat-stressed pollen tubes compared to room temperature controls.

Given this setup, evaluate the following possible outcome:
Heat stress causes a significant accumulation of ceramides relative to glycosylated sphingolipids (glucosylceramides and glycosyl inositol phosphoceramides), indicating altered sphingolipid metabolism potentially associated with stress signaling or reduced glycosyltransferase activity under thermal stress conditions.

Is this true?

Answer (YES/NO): NO